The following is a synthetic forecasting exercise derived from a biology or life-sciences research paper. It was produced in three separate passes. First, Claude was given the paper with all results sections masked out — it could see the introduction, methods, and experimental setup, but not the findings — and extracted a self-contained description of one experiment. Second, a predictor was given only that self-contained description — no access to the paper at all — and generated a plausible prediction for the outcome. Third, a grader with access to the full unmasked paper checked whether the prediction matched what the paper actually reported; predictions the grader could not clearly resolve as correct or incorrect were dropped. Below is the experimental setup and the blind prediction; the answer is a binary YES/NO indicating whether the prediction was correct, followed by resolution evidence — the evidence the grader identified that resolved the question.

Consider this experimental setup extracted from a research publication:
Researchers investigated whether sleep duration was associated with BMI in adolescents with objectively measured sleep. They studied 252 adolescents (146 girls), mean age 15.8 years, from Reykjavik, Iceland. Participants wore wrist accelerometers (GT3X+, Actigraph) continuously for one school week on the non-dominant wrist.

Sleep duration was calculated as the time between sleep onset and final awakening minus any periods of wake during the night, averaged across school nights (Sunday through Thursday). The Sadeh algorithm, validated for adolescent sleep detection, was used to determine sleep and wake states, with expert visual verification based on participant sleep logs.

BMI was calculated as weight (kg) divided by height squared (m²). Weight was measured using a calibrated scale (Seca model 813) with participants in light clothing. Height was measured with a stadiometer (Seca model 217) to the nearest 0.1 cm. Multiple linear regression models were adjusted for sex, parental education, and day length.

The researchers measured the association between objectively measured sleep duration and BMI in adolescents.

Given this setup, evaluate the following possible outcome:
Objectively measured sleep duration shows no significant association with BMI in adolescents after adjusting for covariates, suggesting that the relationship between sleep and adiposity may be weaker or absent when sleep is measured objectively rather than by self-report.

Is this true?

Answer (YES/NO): YES